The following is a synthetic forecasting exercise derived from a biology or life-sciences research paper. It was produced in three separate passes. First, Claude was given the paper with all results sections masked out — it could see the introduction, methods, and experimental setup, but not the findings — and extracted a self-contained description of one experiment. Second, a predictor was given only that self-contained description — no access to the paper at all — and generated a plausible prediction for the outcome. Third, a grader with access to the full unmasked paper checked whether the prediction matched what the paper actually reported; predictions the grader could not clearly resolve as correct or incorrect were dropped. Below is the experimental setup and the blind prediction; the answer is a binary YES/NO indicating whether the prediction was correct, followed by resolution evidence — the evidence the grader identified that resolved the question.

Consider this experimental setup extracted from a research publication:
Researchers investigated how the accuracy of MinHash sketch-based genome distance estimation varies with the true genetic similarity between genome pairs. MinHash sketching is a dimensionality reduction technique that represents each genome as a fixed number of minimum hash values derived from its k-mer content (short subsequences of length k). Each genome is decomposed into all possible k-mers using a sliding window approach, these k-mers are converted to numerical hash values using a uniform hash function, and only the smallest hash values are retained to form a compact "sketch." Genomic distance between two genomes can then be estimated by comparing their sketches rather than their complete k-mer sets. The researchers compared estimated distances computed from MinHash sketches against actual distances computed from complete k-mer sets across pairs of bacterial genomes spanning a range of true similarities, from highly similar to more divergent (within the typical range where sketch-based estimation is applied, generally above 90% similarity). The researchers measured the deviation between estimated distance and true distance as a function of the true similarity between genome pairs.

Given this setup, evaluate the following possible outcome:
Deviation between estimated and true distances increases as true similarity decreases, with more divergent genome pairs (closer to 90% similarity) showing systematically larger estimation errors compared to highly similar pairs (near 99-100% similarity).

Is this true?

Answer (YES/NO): YES